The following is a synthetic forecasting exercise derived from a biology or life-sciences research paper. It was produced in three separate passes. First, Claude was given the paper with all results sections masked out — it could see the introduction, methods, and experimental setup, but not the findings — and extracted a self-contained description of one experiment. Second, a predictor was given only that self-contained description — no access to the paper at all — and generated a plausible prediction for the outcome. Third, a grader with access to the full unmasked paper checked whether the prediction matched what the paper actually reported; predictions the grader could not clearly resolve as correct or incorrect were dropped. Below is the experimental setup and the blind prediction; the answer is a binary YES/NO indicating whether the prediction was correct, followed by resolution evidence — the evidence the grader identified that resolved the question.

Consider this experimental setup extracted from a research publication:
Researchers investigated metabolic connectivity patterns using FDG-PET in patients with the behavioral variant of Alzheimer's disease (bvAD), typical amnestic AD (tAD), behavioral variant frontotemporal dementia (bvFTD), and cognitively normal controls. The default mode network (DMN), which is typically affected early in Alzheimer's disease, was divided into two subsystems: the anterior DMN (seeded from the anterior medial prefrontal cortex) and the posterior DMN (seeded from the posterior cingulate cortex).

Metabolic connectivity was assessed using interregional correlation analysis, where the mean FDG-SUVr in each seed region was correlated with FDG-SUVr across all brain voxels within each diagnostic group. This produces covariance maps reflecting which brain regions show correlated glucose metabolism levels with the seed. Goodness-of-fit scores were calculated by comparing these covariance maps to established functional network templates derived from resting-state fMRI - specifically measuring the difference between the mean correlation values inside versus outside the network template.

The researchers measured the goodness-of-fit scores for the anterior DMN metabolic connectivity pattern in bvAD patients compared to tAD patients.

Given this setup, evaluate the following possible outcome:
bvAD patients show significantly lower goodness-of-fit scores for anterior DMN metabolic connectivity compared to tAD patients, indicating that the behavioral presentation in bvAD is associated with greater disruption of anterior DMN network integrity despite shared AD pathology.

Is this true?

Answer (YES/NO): NO